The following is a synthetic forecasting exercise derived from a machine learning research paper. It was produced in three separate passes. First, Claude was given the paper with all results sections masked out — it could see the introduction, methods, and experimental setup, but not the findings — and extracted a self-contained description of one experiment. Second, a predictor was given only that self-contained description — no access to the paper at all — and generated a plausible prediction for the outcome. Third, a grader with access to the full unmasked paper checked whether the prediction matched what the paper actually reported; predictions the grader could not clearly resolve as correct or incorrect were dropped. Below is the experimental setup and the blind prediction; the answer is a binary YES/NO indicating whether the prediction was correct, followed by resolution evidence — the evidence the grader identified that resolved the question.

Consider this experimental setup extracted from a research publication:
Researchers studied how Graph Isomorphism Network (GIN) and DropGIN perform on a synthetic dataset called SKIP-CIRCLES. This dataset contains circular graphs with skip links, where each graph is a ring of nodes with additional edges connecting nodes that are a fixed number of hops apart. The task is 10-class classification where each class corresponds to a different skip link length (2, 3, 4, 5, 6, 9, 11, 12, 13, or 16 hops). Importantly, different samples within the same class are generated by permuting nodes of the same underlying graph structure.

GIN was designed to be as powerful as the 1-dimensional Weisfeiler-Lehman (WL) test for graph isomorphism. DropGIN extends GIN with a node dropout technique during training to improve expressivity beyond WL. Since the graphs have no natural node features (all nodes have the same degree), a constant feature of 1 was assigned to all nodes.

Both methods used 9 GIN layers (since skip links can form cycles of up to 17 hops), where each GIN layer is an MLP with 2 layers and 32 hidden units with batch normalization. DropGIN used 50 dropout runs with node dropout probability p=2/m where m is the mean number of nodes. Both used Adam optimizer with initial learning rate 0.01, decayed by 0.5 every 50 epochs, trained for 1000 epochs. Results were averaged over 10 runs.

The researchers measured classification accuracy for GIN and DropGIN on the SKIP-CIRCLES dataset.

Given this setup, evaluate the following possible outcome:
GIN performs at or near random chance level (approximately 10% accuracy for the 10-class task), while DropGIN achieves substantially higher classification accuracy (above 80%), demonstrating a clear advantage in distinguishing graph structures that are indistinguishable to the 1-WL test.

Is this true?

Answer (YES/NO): YES